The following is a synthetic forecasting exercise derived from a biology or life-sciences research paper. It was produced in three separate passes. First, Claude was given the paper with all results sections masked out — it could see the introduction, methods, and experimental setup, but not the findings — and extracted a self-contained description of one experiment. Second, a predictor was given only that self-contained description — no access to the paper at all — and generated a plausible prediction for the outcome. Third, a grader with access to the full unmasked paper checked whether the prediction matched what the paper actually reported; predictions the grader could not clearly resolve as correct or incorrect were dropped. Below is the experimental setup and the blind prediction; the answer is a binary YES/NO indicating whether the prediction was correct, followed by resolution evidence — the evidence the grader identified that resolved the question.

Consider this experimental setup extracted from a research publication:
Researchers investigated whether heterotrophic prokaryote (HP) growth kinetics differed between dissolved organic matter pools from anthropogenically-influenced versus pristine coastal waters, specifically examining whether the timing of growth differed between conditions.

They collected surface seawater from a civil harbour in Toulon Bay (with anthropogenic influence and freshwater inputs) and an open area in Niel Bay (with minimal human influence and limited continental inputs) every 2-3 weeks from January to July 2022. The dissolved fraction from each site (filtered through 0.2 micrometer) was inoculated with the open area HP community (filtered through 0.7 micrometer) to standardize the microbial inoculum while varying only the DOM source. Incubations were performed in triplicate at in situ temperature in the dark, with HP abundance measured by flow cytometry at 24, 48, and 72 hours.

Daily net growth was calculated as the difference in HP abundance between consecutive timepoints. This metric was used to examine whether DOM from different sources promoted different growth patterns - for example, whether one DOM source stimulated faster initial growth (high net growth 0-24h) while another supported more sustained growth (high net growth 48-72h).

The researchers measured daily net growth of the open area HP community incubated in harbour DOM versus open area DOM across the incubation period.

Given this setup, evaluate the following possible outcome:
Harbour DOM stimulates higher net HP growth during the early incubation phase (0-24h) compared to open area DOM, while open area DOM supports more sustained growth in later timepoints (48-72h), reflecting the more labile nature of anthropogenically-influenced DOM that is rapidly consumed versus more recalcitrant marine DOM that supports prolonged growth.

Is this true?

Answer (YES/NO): NO